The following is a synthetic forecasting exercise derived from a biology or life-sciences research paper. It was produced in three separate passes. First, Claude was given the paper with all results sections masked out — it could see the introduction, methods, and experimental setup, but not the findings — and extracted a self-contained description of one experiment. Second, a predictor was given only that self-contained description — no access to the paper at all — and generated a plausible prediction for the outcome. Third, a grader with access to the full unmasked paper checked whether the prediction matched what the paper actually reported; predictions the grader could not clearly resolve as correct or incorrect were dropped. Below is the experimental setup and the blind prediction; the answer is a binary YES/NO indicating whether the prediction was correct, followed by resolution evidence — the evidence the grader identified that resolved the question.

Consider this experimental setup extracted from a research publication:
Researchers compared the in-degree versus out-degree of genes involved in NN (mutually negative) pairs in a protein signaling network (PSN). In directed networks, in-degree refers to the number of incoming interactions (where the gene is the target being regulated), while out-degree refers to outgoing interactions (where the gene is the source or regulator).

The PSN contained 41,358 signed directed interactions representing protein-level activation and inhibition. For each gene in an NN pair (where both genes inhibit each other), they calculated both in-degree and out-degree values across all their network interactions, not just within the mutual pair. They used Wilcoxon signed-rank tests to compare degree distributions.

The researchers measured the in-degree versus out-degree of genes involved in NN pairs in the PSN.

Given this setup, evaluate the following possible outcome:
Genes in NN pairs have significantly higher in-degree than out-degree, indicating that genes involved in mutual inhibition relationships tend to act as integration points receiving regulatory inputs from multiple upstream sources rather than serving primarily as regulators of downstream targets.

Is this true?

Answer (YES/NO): NO